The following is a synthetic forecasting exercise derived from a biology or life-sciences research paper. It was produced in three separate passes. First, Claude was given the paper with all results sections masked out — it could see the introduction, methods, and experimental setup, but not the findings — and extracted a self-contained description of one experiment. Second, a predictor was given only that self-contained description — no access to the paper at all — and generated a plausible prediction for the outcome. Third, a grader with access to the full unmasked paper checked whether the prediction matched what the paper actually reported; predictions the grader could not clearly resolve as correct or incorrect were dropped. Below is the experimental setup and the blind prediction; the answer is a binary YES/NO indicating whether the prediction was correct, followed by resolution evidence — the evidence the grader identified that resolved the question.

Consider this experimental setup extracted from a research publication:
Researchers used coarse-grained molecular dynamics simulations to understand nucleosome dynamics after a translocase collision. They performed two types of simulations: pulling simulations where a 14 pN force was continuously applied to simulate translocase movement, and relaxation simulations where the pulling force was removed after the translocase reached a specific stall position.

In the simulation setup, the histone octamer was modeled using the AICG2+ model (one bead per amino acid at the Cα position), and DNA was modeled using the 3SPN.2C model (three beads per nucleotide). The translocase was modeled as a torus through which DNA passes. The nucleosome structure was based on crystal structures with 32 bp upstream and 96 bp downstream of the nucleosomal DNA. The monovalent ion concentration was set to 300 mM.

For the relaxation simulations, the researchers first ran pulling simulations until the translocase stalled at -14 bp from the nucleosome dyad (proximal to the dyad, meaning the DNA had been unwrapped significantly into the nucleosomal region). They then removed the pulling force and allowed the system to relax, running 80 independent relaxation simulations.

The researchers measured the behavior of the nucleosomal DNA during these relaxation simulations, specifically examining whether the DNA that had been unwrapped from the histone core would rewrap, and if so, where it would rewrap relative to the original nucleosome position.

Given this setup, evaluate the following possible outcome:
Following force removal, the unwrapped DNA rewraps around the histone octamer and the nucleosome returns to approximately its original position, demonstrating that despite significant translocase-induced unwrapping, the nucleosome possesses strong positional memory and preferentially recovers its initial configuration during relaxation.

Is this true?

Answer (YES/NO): NO